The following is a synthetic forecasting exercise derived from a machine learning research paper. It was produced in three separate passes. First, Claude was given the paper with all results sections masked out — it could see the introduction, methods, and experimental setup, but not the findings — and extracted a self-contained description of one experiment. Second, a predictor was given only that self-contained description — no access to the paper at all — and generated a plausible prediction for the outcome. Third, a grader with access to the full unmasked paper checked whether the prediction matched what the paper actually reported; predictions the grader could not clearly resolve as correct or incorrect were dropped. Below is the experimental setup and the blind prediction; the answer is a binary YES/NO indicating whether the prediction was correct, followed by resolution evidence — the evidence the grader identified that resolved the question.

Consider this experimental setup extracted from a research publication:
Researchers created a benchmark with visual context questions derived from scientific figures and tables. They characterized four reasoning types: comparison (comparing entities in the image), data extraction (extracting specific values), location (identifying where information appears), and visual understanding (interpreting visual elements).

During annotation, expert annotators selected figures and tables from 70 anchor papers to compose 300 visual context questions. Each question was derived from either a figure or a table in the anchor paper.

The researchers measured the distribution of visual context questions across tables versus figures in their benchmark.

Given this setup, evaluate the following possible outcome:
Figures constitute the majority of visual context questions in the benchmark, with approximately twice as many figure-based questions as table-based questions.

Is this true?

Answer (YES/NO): NO